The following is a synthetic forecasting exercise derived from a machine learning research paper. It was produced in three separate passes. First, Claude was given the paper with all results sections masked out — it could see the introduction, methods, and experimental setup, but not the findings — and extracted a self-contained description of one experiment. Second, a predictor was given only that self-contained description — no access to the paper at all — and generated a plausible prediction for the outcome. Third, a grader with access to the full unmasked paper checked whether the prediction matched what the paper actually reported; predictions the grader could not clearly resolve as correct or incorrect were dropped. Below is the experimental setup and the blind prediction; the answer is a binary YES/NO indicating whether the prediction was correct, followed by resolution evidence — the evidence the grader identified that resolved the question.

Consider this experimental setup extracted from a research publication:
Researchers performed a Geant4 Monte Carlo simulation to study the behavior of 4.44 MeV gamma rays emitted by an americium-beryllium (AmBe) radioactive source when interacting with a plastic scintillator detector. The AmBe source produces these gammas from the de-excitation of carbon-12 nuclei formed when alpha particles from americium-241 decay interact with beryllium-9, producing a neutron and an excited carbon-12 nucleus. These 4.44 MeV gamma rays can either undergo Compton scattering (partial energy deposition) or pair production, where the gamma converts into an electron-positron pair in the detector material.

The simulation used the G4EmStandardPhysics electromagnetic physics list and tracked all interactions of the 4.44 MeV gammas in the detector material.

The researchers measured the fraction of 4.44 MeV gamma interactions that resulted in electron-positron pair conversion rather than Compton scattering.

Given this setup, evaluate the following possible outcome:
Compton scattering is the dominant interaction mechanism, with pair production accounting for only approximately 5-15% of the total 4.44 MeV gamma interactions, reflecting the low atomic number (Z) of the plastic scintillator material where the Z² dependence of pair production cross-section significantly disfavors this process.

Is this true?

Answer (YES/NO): NO